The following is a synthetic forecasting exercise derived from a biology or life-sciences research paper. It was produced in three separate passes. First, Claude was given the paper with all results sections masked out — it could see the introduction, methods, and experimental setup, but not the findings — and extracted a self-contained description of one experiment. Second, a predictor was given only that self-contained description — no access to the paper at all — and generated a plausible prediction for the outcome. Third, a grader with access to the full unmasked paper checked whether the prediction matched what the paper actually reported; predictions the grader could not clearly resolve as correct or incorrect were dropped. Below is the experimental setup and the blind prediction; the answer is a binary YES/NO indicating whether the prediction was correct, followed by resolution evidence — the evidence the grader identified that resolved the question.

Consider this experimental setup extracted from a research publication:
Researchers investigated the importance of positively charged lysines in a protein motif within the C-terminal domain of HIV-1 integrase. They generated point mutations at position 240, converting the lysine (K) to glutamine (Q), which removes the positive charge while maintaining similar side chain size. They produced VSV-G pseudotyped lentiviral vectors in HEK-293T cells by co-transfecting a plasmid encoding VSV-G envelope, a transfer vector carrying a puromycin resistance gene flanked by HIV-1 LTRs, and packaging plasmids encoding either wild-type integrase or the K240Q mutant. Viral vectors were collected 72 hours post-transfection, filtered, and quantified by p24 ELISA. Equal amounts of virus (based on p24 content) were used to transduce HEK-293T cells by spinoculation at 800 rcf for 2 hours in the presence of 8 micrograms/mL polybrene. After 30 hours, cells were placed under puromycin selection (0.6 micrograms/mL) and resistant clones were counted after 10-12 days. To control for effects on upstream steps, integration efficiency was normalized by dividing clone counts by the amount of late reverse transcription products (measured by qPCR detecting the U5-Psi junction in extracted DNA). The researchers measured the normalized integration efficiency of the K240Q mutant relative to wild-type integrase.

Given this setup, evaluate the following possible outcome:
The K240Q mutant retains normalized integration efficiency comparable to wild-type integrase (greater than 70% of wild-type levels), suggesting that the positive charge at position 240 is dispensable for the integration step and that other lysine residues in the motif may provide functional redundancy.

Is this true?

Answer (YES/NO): NO